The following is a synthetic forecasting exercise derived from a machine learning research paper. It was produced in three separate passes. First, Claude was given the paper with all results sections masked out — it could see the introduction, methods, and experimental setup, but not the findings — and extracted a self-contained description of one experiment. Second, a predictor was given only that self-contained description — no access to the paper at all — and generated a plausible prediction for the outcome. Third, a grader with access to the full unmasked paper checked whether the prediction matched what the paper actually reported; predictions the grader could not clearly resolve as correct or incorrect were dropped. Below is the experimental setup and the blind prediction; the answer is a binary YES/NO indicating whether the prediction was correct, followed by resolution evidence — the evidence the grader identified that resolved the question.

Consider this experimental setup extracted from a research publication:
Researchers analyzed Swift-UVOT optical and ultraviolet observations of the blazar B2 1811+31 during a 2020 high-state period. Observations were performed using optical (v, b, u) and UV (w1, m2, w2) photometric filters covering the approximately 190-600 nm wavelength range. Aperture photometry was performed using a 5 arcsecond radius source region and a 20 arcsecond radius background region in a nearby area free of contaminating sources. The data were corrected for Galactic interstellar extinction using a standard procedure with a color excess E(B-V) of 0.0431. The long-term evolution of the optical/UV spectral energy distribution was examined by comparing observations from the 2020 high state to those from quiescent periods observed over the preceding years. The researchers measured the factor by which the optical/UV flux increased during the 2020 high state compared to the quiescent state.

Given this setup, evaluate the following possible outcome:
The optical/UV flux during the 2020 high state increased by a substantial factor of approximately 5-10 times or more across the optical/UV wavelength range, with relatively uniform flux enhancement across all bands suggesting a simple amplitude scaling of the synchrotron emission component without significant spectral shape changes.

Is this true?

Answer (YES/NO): NO